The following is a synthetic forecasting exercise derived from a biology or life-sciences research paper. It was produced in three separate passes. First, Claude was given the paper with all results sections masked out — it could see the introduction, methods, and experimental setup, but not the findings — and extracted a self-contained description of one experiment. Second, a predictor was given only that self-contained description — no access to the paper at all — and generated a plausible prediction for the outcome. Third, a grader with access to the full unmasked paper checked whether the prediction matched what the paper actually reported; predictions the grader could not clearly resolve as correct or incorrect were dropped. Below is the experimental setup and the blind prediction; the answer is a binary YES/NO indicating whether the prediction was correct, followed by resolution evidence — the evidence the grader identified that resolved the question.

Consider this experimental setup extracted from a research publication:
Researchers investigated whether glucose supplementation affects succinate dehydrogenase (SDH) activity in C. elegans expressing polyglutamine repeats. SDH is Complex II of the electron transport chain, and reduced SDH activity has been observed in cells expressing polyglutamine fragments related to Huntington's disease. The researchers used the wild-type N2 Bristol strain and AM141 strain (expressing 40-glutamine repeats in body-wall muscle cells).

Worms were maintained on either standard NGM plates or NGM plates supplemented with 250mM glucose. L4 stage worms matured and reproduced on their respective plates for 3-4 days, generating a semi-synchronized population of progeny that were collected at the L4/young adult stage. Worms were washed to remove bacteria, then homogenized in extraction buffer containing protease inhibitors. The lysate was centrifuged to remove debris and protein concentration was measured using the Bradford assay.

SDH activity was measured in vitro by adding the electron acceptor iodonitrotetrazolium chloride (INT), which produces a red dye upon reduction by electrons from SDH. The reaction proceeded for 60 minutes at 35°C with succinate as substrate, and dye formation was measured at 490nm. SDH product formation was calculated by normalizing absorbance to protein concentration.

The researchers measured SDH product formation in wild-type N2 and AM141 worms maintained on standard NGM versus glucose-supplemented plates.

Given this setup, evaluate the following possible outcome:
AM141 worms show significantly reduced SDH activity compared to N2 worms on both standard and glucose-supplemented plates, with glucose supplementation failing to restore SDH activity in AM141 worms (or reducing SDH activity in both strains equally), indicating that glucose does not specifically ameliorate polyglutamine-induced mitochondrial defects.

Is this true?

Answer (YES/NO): NO